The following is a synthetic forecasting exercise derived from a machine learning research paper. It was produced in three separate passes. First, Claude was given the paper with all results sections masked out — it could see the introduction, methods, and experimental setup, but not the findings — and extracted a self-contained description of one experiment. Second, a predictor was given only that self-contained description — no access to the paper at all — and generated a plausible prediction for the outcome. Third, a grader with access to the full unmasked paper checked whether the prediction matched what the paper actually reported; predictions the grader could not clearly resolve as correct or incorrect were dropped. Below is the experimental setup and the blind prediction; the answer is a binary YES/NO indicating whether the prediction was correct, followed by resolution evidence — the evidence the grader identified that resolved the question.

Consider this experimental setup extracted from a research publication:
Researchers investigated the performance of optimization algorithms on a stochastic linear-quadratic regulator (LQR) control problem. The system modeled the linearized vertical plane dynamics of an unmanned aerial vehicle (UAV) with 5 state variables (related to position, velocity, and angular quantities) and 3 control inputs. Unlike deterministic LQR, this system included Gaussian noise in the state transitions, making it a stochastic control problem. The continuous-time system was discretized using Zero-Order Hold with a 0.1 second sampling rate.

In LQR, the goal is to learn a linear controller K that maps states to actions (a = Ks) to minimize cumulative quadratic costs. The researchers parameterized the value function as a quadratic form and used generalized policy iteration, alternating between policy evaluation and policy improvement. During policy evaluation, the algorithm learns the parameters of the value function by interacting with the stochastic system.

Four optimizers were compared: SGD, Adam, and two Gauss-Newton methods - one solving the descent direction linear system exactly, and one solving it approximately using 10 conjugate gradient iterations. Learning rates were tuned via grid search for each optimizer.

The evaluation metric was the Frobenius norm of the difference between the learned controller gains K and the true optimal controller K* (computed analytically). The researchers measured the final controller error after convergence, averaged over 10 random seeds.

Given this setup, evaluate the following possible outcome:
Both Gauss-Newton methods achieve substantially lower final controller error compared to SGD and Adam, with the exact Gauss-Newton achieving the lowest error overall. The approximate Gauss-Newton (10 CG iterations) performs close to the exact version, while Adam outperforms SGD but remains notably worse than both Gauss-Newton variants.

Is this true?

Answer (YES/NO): NO